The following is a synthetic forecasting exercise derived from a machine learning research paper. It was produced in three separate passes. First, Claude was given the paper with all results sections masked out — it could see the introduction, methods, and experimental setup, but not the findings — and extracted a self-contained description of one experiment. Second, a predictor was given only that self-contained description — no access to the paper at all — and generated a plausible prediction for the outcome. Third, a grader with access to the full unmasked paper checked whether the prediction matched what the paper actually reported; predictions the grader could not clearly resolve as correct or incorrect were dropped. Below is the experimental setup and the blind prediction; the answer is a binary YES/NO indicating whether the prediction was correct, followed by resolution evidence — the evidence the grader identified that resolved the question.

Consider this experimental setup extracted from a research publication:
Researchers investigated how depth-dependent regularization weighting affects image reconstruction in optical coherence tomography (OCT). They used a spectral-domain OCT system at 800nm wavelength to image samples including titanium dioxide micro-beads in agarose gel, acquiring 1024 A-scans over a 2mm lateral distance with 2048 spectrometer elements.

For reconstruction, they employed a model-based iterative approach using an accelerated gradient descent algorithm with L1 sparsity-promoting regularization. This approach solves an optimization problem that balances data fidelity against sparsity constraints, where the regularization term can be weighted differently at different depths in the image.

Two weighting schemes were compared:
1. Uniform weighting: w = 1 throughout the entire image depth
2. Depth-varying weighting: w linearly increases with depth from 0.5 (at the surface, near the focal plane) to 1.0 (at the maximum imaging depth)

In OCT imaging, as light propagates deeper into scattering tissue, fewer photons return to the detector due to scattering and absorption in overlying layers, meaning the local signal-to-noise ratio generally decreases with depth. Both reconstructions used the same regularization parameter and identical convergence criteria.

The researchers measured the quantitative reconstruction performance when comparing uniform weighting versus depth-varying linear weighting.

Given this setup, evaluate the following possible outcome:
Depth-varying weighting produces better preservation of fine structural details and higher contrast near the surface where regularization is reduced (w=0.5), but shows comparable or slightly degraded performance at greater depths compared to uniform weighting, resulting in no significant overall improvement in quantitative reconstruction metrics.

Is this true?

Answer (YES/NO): NO